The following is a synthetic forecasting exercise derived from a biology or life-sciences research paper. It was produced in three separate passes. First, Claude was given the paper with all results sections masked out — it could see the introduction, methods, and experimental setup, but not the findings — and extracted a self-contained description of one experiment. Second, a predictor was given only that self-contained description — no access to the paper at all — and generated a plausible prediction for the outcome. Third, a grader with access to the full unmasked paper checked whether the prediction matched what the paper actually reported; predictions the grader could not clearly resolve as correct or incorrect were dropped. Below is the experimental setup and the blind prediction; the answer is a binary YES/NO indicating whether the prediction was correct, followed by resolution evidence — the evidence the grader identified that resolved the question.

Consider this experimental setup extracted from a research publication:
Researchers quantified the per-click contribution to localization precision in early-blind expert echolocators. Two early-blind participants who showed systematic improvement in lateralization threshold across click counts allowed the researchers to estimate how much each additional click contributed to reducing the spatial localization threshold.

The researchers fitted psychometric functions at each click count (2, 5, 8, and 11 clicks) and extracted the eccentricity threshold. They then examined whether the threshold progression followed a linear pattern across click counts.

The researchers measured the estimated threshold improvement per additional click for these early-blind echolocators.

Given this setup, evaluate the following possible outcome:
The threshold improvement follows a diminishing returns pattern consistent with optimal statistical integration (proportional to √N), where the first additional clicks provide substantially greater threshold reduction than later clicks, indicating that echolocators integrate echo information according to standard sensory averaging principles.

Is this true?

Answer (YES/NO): NO